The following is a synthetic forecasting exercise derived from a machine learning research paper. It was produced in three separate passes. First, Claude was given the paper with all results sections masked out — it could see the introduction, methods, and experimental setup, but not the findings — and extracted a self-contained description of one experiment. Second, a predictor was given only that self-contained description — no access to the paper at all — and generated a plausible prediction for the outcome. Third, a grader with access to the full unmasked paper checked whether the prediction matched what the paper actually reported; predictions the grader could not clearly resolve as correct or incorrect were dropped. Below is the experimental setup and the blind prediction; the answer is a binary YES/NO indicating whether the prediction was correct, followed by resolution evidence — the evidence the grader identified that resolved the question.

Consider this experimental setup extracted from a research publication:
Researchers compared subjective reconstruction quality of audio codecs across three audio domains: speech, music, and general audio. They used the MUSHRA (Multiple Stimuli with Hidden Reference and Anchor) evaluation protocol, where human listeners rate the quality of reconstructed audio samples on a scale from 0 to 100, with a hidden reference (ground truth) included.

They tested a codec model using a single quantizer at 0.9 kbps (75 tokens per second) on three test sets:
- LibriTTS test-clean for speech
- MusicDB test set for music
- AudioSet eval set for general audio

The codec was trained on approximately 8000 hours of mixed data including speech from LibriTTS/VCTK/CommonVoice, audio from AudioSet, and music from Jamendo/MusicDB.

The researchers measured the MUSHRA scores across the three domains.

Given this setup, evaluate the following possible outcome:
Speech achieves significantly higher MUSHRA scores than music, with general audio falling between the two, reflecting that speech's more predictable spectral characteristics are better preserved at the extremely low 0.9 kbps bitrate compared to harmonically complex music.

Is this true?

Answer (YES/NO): NO